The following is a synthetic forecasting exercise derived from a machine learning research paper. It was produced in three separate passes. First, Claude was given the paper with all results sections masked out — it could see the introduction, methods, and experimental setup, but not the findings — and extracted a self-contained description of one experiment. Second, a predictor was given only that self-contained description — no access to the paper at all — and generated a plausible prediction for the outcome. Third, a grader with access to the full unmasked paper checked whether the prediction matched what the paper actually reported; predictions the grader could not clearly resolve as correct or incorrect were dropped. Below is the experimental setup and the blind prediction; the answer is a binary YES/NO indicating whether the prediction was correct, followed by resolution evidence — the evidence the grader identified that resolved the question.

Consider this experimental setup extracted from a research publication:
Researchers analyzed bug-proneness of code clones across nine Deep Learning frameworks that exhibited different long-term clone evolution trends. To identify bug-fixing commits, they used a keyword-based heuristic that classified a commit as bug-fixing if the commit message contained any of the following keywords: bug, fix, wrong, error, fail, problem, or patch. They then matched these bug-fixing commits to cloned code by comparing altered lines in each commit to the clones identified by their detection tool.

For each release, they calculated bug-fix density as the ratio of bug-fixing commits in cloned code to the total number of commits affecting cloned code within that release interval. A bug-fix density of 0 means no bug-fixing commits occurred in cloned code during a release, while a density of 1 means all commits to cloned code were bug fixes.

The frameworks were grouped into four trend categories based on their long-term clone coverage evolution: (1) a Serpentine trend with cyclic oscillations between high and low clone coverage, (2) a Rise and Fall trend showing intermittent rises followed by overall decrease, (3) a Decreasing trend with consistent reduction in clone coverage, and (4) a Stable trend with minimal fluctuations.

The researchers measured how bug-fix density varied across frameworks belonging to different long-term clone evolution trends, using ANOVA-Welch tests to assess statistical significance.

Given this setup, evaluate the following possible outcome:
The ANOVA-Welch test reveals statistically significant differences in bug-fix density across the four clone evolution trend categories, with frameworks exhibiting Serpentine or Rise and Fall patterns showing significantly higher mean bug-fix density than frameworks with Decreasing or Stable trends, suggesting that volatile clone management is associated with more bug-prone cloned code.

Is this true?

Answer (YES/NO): NO